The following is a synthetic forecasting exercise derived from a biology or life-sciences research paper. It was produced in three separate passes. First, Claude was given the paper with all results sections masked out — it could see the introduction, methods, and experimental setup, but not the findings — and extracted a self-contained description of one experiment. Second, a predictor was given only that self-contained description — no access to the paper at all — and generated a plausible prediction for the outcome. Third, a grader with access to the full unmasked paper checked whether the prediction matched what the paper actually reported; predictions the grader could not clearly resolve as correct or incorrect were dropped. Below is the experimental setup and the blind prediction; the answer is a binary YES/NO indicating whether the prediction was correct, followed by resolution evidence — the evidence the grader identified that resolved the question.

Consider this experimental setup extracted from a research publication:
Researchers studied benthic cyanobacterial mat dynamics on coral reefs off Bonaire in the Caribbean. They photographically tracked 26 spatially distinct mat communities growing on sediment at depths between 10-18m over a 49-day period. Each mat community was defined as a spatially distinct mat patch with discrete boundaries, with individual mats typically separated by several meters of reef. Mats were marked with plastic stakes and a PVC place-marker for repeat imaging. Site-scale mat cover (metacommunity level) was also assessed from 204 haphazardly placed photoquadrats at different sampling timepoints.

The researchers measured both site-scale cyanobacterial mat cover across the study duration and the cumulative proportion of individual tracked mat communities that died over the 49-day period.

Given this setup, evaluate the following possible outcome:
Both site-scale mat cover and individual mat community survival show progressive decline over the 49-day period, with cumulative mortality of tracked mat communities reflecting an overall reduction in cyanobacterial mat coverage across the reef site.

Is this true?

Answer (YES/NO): NO